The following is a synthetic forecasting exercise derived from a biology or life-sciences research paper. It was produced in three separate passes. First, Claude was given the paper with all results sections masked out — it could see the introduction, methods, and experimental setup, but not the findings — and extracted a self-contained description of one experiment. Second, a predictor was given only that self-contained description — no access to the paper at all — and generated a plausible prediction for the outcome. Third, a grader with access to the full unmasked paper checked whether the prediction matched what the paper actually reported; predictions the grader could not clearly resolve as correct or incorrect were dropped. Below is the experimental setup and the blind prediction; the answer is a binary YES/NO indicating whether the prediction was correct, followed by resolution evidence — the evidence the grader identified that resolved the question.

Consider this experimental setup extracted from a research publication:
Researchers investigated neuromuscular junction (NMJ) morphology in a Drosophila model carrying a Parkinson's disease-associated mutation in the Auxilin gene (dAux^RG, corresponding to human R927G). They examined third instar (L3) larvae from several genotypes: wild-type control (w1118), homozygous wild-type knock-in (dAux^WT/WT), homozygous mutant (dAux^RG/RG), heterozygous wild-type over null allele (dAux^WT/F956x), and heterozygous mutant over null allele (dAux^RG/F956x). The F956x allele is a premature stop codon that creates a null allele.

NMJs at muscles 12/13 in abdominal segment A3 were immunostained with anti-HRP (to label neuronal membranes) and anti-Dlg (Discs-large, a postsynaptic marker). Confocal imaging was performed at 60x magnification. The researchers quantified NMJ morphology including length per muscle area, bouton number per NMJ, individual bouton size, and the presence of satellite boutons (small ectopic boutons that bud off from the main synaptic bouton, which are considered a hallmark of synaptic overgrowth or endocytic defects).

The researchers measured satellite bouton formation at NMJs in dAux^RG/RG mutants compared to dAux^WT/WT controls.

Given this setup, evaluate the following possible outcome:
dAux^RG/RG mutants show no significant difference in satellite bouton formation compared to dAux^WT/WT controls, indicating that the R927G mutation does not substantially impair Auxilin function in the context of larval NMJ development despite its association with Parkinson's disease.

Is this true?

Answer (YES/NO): YES